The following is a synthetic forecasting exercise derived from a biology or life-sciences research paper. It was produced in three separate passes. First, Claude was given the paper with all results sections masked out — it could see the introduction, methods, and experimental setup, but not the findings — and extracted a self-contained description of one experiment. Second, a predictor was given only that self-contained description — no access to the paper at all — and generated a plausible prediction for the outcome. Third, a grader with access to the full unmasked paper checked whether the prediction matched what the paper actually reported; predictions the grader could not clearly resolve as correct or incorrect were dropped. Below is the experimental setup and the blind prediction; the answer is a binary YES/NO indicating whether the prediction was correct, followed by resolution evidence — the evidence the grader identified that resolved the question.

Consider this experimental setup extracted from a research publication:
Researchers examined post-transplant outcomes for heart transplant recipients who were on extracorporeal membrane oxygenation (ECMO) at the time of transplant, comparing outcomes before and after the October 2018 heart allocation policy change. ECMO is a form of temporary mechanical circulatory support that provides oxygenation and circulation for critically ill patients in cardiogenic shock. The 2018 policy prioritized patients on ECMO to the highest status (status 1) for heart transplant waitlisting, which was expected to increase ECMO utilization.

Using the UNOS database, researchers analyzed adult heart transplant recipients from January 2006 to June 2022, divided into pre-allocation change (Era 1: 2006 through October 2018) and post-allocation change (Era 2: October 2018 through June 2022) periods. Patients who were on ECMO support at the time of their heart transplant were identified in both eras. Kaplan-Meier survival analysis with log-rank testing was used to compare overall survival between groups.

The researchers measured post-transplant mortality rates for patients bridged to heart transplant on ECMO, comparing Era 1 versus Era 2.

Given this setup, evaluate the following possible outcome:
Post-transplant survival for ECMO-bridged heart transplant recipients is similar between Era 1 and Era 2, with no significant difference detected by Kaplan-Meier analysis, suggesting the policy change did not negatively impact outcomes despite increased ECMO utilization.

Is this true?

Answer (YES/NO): NO